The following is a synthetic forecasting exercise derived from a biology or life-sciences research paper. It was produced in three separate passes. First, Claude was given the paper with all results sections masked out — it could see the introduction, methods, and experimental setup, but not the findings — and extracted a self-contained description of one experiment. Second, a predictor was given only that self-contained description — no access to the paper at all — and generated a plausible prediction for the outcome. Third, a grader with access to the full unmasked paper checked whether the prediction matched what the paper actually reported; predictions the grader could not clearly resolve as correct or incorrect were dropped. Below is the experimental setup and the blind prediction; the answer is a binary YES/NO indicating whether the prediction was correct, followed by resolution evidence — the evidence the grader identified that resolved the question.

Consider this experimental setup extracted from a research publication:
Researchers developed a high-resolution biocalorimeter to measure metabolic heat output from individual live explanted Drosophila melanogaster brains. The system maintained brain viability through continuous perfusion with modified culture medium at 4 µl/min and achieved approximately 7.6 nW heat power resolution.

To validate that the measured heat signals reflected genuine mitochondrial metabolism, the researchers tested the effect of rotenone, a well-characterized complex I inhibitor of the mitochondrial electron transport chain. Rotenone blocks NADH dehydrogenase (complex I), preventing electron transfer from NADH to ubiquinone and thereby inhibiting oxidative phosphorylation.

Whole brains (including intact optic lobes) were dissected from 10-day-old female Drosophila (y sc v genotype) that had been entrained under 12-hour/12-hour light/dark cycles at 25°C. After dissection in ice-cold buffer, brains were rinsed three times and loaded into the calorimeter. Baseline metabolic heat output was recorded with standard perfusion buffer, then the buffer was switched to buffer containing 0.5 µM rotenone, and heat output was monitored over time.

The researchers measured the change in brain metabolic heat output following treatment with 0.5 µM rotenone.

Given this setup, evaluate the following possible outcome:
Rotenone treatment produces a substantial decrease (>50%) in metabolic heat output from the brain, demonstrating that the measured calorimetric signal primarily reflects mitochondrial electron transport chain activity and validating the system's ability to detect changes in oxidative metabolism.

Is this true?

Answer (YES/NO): YES